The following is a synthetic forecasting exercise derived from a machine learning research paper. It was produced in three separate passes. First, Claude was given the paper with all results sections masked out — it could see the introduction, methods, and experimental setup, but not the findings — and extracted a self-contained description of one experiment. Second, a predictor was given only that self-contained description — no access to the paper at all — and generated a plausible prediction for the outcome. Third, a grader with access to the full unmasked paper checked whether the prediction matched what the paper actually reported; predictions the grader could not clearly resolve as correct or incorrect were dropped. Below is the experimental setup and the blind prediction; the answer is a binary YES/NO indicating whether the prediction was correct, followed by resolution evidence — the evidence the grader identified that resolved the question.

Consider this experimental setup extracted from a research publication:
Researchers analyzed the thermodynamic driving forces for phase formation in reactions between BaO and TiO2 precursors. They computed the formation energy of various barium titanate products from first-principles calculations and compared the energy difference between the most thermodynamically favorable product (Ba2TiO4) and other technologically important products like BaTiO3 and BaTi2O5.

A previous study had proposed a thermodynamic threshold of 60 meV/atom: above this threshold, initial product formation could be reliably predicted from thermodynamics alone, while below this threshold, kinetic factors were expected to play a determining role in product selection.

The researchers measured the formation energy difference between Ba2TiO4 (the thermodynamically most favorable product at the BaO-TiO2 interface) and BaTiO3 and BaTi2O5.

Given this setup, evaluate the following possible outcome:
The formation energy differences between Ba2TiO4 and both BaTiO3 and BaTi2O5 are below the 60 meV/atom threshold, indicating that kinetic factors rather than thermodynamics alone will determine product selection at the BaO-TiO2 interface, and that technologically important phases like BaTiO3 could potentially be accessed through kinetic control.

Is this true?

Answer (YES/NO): YES